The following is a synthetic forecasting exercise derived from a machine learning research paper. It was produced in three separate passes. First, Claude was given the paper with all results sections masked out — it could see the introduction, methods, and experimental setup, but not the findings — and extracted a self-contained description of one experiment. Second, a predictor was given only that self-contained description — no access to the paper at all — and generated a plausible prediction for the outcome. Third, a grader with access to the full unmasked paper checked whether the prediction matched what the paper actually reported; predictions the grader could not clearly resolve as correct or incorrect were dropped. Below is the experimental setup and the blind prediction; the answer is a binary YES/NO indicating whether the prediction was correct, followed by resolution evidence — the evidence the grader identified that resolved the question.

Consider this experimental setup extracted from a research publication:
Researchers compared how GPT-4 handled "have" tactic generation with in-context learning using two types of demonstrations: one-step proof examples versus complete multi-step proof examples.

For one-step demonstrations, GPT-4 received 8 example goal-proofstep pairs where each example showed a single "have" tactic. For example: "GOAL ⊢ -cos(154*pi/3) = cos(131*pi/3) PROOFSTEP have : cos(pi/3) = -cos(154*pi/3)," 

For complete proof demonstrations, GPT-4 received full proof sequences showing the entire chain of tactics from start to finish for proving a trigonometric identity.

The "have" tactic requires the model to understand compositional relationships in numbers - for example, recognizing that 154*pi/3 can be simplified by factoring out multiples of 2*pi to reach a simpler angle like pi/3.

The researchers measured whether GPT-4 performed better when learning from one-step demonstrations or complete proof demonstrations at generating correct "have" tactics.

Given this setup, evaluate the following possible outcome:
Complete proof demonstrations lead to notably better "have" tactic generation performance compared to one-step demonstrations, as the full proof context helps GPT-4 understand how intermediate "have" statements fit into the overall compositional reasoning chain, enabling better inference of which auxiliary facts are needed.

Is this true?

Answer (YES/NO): NO